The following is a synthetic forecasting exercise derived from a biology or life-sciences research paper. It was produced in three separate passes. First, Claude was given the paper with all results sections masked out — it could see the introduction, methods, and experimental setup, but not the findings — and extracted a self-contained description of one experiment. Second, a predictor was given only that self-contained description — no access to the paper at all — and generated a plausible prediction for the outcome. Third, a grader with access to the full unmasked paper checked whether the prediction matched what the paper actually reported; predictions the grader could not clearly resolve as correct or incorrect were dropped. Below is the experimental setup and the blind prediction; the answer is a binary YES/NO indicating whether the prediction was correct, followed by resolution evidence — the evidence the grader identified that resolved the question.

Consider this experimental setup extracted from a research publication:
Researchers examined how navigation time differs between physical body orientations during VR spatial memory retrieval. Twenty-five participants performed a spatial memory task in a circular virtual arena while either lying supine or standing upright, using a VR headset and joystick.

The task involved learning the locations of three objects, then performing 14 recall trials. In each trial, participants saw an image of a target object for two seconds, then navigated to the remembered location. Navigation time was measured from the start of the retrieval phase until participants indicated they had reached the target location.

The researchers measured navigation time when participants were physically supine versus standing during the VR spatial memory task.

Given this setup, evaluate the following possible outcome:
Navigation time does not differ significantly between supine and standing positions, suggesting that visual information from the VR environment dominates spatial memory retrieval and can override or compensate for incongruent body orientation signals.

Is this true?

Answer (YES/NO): NO